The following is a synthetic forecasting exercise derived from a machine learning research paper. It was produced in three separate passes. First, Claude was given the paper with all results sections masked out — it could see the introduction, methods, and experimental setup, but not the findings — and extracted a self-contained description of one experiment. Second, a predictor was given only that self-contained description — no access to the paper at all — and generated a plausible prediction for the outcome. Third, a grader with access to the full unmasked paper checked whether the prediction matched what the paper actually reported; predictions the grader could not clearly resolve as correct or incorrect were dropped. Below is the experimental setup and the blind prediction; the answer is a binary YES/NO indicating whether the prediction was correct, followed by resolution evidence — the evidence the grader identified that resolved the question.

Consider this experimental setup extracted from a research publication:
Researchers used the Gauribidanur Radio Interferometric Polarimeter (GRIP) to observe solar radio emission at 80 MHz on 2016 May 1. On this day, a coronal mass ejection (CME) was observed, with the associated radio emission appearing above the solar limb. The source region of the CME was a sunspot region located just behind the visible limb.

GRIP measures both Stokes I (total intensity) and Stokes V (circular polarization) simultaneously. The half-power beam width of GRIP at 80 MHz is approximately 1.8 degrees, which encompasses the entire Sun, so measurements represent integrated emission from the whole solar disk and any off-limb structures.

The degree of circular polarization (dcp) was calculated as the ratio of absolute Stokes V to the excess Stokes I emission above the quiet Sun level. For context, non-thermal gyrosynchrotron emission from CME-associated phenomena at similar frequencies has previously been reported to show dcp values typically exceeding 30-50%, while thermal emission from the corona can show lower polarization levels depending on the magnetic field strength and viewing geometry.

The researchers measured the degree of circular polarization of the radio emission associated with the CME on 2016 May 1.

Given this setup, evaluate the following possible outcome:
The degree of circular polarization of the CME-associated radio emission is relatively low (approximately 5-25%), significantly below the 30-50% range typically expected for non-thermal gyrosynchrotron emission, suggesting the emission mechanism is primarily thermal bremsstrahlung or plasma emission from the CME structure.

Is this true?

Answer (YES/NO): YES